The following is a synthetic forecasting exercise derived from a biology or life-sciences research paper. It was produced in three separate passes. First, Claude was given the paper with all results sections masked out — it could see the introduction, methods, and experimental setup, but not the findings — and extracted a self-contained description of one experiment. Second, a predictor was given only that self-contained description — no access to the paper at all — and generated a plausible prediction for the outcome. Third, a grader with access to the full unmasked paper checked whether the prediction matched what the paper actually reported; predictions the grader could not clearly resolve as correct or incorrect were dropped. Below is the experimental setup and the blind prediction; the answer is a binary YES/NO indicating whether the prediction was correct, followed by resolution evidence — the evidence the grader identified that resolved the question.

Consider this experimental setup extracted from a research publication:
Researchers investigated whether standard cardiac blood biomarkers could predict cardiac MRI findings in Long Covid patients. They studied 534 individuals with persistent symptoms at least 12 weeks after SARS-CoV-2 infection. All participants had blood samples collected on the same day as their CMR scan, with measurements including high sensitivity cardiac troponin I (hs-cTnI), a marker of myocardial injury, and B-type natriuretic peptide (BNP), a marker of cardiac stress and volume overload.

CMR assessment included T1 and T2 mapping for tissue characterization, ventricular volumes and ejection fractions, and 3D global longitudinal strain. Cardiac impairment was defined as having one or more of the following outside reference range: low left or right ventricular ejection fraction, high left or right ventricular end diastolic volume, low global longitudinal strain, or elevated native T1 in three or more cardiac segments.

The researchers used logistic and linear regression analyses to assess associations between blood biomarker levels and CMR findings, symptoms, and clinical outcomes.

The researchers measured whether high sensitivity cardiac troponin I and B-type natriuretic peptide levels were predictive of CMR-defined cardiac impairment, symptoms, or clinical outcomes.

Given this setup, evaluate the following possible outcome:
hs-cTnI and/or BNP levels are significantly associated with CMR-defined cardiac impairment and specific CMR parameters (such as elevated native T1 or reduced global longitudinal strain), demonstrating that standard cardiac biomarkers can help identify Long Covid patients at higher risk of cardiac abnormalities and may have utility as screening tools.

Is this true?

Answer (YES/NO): NO